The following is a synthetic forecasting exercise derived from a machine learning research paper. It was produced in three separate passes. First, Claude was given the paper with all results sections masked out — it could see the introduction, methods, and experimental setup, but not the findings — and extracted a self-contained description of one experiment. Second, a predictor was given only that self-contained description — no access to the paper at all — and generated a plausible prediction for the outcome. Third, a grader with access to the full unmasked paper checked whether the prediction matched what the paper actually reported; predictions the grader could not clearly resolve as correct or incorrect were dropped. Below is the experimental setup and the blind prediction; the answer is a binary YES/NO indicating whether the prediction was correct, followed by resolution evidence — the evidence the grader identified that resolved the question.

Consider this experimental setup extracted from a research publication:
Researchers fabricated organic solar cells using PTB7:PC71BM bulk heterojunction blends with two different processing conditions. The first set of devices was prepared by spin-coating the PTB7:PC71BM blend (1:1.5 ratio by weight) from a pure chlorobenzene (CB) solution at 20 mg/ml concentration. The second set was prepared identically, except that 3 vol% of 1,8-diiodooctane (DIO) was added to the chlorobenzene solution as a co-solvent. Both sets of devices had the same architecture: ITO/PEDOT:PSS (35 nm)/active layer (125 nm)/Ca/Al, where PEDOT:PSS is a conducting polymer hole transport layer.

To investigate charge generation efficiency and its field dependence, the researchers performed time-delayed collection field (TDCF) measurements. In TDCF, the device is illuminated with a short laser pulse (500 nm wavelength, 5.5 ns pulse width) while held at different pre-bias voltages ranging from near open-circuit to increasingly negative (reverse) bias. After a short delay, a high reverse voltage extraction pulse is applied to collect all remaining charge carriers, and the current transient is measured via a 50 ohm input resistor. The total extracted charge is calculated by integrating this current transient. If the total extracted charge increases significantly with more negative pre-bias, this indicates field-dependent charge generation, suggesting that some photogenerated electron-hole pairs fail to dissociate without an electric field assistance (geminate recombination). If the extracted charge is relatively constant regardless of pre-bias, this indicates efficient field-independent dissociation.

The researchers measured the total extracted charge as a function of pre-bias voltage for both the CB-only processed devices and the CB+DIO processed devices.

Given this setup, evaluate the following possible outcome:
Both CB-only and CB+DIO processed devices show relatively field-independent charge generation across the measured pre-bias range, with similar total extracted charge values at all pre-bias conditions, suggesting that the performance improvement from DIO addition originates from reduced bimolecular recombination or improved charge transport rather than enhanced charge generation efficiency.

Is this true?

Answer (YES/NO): NO